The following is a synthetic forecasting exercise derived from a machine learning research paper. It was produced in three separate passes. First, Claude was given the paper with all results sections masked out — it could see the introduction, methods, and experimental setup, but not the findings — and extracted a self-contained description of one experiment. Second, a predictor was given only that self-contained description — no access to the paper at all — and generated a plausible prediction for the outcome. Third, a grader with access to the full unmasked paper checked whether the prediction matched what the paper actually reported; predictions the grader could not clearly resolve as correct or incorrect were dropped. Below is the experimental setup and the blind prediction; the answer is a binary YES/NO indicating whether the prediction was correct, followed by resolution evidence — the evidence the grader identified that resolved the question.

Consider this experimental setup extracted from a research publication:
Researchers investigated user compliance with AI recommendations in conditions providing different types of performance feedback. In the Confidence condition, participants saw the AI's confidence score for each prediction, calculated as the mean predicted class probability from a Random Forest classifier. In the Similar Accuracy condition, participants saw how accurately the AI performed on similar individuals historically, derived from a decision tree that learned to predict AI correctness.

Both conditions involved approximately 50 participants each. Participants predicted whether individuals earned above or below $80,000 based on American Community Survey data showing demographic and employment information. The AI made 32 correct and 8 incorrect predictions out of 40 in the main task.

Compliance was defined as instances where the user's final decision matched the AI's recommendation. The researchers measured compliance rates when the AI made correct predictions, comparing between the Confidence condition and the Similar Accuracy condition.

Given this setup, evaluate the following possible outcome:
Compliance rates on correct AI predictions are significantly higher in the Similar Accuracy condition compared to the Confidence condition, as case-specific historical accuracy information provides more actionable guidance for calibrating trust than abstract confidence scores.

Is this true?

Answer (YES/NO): NO